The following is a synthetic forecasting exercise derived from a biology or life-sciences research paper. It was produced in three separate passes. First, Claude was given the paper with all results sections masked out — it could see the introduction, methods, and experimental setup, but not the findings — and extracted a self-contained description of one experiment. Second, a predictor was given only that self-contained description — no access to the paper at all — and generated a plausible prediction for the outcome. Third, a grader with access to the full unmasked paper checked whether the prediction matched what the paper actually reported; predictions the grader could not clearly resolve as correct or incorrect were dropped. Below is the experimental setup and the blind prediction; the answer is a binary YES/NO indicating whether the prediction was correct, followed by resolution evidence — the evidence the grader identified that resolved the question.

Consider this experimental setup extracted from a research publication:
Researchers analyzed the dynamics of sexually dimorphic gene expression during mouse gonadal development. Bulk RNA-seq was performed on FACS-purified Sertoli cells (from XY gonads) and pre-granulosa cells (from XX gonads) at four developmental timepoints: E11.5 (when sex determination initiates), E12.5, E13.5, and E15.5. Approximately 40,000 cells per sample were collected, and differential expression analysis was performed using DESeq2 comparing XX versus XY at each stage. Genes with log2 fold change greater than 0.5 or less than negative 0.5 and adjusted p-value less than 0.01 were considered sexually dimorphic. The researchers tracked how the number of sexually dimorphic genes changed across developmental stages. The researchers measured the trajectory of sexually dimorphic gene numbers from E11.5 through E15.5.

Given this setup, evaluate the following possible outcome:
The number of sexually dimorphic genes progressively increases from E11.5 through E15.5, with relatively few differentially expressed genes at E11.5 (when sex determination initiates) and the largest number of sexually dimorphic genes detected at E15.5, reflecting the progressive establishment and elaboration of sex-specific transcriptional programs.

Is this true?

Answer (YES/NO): YES